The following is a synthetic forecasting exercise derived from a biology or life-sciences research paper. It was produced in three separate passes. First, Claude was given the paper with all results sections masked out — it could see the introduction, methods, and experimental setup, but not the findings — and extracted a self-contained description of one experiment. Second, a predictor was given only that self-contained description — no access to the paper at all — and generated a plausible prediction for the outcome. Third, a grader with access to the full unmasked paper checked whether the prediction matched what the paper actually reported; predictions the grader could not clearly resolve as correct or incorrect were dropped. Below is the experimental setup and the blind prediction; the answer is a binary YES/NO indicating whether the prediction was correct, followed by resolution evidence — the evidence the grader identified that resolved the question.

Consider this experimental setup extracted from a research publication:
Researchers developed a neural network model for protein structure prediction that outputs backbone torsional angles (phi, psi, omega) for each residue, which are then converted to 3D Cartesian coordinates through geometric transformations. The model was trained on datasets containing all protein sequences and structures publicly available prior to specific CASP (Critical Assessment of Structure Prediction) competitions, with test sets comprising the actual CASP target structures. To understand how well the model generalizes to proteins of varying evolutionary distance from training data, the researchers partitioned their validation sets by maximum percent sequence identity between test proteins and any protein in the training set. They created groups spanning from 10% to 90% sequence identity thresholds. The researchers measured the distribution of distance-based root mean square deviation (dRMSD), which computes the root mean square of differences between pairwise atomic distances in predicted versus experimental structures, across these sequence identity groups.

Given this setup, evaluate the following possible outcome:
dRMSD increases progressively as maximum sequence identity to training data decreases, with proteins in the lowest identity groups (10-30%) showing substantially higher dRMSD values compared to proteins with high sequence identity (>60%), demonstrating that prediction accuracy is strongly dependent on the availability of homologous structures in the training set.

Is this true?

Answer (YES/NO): NO